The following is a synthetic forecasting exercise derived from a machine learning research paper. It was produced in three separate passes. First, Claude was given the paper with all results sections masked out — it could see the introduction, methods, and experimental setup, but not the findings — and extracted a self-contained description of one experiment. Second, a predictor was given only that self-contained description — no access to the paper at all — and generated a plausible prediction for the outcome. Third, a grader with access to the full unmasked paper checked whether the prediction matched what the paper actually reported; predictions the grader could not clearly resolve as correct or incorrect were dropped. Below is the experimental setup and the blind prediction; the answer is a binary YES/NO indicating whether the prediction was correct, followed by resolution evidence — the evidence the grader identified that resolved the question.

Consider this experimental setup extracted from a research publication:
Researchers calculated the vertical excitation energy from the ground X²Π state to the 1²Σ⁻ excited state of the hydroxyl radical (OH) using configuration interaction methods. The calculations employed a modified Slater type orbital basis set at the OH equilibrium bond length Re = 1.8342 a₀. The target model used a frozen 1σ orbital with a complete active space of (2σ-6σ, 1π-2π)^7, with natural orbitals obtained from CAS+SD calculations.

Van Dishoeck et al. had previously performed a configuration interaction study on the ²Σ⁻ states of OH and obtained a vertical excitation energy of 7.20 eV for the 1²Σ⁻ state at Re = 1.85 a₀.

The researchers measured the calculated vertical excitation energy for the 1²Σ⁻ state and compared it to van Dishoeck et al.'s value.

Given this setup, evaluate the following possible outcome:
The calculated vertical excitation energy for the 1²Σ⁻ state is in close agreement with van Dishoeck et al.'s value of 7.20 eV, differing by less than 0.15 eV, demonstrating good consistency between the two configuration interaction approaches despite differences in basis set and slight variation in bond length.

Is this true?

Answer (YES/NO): NO